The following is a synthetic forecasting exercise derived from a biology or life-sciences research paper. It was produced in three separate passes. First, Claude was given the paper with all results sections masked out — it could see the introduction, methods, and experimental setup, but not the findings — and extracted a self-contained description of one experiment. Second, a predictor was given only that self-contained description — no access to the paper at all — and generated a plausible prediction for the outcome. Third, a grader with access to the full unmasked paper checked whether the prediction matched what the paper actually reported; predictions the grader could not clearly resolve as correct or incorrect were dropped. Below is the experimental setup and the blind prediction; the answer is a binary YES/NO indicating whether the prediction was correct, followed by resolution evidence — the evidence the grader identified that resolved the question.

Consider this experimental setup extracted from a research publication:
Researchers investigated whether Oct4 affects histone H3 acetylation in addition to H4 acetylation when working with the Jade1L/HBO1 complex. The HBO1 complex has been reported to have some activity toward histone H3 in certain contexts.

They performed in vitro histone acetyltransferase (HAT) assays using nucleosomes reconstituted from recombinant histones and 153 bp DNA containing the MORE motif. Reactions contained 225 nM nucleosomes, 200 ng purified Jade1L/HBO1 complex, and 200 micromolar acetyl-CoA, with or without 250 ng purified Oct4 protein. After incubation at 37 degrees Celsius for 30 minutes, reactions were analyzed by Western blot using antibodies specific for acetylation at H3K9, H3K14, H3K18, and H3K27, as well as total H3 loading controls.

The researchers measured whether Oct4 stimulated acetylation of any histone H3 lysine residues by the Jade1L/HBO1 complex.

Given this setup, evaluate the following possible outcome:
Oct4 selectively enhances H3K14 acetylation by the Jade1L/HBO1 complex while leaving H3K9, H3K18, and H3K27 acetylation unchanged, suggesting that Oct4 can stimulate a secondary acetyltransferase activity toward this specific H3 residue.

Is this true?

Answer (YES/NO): NO